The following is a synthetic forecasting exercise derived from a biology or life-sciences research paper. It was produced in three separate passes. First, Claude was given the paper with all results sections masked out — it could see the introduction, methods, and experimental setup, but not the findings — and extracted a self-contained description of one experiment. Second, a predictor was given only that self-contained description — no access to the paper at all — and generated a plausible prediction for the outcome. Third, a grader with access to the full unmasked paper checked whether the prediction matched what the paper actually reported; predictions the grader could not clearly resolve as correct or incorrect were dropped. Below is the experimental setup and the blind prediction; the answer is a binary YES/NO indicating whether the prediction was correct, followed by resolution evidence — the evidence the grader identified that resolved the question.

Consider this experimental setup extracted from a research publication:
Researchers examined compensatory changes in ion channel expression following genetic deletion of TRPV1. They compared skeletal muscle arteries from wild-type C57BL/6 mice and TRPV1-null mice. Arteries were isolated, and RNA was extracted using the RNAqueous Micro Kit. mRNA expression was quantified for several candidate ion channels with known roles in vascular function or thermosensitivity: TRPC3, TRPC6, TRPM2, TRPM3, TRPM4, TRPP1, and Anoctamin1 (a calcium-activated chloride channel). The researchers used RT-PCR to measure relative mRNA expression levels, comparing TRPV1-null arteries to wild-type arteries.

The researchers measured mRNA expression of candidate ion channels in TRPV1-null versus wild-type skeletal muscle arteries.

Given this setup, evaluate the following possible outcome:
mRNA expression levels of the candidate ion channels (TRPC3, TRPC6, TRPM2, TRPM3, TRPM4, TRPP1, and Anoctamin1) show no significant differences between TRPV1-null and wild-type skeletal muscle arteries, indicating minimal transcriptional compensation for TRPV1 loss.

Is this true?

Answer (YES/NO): NO